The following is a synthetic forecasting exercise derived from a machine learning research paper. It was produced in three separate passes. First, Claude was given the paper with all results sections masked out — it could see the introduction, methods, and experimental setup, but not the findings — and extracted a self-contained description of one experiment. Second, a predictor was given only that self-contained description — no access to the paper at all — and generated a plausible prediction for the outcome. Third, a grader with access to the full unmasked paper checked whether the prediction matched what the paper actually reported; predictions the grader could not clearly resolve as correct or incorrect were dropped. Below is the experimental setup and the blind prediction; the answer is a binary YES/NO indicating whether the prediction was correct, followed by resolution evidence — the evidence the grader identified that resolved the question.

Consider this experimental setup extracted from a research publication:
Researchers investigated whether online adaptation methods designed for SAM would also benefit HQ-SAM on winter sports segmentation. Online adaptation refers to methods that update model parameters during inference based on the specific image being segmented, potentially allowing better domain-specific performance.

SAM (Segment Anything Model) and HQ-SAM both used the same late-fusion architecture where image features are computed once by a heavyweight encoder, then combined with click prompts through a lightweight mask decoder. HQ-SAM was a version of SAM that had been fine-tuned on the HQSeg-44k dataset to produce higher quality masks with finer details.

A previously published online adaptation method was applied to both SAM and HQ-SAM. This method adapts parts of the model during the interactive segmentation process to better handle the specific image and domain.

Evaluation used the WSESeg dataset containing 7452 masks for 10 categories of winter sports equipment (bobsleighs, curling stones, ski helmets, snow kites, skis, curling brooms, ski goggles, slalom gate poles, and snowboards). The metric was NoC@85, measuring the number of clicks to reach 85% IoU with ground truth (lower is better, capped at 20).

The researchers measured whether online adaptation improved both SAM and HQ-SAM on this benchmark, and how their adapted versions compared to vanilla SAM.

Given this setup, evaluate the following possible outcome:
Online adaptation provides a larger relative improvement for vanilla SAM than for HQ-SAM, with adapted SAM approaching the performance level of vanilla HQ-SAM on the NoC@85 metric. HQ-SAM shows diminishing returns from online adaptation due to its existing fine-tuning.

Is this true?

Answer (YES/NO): NO